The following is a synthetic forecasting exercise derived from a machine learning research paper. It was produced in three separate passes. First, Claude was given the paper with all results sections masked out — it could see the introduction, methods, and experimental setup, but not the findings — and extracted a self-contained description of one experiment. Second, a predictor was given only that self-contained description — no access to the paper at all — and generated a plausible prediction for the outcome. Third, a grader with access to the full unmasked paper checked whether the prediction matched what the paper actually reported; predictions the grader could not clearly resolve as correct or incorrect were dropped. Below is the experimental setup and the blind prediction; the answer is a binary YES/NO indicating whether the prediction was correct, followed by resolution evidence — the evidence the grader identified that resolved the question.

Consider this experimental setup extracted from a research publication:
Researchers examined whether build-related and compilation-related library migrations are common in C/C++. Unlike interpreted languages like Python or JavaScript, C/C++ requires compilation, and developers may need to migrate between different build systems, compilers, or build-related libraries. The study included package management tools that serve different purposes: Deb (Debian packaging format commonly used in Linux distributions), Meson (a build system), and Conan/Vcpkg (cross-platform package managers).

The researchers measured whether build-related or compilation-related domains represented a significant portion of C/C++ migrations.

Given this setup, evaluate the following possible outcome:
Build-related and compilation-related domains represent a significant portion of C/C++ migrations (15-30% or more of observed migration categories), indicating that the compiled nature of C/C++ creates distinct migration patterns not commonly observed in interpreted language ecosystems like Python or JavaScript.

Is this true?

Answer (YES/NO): YES